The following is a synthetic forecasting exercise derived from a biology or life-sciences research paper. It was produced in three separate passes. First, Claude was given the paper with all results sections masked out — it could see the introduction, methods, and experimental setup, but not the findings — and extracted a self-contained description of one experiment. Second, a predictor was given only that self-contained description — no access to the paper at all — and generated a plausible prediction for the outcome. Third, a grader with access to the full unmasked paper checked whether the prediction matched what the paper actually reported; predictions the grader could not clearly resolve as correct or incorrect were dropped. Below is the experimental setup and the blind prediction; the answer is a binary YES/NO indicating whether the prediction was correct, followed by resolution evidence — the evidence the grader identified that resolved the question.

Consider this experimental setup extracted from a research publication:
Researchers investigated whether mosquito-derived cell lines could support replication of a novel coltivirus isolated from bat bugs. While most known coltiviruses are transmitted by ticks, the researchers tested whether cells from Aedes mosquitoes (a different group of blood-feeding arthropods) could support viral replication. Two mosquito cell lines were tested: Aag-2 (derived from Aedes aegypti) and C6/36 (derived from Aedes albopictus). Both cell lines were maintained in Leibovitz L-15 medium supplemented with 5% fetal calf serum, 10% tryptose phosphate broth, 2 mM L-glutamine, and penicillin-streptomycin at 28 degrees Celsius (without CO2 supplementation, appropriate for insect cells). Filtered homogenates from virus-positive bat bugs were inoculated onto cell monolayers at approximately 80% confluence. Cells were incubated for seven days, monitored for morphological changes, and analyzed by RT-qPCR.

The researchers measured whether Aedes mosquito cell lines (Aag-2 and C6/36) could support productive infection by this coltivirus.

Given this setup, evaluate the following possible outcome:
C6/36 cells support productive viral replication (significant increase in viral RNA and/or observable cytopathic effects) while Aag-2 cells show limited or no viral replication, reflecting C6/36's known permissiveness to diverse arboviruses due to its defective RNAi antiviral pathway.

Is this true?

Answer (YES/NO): NO